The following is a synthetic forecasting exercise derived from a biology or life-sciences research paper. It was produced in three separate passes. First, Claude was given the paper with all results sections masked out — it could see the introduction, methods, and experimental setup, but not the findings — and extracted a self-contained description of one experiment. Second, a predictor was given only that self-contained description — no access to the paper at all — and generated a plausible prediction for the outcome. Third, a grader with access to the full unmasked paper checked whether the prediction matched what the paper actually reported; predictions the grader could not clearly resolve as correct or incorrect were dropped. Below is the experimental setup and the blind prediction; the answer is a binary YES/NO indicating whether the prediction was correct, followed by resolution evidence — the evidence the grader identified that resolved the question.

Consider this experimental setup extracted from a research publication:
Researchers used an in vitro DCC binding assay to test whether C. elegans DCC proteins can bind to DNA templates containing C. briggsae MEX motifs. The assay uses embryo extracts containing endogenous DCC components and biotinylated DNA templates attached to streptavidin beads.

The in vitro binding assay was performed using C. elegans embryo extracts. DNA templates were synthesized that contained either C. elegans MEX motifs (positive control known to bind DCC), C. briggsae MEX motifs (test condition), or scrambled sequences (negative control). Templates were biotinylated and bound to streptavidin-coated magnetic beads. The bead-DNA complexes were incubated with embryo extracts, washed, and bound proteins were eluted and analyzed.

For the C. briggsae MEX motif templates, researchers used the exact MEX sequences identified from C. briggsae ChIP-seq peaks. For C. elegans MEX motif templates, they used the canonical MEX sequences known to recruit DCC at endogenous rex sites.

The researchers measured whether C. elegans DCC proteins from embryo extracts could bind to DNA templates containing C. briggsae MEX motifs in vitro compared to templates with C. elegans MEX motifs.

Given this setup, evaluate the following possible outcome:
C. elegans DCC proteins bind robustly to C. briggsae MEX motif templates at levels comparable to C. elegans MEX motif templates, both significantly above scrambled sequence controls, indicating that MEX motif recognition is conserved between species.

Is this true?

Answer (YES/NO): NO